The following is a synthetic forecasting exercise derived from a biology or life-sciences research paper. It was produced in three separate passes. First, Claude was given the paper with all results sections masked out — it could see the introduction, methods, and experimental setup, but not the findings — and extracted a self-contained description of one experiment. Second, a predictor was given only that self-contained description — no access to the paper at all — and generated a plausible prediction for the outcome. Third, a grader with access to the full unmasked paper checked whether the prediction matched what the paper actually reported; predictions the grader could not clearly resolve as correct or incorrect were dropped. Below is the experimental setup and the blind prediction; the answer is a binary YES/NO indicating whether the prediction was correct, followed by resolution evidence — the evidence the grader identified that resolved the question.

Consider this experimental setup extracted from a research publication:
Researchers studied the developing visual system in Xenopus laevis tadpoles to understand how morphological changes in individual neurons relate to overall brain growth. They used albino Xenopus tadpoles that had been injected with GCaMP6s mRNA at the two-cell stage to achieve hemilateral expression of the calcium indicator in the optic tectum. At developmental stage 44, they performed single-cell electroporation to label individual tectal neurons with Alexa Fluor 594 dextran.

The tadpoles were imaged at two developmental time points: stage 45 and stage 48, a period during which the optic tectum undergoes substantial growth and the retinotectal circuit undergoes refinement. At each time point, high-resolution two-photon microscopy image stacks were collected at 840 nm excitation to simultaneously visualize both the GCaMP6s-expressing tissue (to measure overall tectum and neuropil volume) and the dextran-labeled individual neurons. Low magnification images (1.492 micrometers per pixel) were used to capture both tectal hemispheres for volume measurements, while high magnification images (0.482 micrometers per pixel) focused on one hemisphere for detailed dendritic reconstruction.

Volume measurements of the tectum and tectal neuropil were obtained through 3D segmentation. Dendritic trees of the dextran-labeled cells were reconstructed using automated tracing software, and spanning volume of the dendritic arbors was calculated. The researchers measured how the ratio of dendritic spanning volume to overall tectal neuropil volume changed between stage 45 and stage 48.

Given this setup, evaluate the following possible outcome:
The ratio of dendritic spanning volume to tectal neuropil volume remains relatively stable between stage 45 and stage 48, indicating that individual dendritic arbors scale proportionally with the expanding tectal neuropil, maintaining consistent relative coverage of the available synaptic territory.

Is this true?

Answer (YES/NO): YES